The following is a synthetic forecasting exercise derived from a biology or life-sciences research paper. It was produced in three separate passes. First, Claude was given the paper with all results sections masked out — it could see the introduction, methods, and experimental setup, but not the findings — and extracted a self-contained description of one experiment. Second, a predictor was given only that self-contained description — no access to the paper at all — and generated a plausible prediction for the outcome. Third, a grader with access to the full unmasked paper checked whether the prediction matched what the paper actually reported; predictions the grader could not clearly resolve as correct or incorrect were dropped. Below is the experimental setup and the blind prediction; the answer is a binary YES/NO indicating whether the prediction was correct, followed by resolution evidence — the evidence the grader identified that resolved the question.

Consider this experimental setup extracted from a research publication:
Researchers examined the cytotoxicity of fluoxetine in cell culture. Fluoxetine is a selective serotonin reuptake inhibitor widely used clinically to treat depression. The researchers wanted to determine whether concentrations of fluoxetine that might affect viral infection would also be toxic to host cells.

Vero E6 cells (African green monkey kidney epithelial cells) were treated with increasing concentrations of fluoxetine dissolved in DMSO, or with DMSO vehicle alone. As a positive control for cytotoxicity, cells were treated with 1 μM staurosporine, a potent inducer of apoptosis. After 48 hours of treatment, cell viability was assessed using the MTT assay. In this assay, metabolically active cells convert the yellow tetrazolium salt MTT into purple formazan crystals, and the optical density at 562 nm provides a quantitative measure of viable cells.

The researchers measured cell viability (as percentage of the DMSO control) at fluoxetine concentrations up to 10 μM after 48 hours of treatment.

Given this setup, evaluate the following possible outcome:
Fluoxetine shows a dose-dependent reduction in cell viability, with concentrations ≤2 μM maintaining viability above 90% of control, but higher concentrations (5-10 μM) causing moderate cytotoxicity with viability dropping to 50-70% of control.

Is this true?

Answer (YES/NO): NO